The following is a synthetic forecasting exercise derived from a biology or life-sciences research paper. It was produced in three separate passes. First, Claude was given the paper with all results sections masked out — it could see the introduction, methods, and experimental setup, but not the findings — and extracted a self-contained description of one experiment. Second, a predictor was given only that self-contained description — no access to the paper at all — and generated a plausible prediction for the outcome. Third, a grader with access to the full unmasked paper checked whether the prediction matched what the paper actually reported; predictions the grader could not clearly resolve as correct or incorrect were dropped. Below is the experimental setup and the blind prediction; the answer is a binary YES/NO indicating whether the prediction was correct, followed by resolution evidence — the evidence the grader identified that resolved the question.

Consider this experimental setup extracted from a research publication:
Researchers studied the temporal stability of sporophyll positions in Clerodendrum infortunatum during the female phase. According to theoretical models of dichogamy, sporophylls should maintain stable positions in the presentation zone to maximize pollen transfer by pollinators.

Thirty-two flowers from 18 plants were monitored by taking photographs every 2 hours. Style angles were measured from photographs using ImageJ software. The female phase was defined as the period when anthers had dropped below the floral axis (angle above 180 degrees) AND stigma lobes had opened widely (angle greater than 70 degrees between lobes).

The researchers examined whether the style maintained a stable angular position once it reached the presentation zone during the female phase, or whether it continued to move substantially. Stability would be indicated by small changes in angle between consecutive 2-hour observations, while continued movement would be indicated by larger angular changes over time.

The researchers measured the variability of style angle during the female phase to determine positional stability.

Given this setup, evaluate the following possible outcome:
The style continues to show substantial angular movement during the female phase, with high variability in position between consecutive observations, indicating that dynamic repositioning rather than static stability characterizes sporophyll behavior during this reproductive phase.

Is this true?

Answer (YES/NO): NO